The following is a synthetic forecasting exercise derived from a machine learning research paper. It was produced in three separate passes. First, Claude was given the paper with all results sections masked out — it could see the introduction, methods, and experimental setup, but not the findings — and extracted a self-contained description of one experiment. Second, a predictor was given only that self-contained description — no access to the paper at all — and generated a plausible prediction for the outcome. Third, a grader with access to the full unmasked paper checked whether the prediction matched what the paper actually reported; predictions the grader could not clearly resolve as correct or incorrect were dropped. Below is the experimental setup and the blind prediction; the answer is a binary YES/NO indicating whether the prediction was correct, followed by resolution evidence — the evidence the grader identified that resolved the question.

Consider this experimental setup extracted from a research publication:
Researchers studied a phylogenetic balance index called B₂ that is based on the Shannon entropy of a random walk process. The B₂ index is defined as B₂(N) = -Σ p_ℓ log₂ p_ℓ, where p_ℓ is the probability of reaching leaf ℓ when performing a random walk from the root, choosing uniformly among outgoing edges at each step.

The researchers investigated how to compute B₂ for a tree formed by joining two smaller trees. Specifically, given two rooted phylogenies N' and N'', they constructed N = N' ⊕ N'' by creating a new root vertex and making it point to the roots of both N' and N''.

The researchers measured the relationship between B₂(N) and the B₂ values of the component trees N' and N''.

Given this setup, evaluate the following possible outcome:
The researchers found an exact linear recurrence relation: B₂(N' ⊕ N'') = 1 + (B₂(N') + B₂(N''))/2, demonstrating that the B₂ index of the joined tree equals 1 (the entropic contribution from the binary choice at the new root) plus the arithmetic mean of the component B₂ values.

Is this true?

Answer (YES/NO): YES